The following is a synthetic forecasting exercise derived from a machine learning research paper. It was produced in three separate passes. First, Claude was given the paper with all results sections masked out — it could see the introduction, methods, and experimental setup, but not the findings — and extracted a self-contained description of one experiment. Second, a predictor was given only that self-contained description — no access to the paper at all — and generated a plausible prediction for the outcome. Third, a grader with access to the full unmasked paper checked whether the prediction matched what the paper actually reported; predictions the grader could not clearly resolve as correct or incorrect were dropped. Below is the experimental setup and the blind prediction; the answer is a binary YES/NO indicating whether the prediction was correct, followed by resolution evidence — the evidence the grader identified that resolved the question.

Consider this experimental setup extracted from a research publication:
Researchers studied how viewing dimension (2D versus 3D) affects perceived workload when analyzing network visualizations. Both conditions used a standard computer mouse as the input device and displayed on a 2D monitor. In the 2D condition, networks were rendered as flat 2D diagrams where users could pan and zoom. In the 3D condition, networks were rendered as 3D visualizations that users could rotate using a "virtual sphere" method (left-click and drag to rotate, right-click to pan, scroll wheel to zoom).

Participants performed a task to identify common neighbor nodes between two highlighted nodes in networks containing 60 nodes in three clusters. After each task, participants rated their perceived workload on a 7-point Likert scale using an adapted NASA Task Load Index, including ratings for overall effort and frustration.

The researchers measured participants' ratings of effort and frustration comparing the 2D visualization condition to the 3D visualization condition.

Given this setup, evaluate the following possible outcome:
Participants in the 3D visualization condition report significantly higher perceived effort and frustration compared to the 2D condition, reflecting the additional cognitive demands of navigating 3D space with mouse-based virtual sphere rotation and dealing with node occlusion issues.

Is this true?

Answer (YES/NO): NO